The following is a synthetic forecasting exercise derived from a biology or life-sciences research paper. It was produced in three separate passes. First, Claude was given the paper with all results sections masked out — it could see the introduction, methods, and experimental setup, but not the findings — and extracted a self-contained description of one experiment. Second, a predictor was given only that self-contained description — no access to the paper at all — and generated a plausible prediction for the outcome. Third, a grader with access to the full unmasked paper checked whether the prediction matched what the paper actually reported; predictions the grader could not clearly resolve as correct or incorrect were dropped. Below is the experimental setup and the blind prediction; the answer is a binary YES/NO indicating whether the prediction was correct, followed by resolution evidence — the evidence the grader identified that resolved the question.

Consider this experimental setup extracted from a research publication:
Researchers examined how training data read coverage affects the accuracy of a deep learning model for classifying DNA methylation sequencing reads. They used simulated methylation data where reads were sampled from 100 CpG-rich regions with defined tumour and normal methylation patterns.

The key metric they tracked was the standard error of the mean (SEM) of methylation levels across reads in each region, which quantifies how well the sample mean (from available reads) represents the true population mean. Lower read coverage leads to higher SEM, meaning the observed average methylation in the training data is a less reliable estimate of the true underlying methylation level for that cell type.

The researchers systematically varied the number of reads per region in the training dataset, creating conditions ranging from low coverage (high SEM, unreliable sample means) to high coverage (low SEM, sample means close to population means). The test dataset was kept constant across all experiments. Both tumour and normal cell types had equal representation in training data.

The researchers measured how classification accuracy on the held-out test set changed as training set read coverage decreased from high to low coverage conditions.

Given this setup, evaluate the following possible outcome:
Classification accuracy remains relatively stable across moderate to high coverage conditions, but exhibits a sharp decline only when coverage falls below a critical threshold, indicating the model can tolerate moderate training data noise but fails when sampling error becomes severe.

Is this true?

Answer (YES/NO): NO